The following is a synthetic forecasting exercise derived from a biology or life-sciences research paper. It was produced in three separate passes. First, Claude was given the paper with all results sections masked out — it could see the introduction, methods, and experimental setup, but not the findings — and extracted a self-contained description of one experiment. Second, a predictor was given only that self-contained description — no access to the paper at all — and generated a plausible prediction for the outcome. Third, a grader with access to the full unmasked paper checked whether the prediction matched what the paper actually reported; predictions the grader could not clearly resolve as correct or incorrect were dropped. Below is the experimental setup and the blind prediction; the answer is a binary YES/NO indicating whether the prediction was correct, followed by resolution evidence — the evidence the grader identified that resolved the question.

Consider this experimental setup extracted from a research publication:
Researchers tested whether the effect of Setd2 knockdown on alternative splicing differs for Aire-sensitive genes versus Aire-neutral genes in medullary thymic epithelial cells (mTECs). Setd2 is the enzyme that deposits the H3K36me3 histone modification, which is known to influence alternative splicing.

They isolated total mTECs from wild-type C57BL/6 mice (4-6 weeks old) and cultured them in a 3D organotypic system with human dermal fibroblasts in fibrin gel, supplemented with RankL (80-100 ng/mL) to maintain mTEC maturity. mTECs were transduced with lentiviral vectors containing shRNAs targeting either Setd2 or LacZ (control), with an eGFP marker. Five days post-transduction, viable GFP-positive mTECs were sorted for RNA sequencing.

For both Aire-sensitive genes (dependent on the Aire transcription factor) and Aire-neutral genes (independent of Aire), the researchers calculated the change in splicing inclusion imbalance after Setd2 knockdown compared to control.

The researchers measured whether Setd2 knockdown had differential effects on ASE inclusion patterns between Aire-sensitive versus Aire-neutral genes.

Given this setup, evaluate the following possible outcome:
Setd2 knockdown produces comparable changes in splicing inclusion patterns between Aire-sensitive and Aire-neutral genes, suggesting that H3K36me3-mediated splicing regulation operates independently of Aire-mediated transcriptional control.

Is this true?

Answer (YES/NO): NO